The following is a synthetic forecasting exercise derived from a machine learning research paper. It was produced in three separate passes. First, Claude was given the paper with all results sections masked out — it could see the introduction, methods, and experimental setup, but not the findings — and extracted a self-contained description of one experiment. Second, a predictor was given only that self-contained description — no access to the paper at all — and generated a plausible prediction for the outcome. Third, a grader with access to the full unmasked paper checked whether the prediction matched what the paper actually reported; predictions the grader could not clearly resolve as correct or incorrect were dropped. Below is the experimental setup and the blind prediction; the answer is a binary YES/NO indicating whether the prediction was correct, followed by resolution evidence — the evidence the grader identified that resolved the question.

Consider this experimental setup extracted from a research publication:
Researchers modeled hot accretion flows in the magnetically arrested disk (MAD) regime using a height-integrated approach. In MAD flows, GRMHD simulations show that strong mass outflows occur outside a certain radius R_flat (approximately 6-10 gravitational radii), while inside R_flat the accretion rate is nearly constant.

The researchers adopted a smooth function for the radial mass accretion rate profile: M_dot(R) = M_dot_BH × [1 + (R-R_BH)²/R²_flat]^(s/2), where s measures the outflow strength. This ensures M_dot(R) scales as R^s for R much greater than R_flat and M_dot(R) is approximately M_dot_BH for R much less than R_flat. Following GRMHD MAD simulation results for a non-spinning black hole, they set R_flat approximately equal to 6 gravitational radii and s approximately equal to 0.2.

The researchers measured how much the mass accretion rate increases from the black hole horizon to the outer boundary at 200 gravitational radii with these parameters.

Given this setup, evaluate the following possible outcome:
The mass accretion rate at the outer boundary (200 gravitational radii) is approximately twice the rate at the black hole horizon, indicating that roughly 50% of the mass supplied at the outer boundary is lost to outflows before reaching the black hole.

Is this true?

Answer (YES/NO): YES